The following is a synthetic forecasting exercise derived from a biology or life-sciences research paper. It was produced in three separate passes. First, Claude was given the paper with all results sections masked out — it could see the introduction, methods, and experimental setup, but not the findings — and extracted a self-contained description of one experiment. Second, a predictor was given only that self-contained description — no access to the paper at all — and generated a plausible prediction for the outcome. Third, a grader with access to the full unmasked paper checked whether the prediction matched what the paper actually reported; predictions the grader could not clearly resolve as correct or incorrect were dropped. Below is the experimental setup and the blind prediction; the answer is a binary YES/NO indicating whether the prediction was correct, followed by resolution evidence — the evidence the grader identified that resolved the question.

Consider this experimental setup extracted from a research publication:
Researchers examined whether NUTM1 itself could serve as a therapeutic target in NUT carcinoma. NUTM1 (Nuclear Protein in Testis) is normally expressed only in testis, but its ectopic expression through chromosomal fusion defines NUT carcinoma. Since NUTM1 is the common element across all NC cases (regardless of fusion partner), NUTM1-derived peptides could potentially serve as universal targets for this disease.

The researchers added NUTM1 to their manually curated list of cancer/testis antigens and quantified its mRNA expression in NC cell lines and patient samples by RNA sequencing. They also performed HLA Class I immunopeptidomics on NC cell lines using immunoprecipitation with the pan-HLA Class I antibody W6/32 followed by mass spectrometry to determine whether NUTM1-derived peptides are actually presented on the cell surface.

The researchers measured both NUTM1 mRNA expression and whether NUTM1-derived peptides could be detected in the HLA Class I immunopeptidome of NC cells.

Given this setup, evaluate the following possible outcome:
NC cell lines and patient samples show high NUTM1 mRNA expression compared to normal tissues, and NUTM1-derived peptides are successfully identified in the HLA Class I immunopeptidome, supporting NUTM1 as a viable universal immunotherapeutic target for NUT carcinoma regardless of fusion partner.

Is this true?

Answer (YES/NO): NO